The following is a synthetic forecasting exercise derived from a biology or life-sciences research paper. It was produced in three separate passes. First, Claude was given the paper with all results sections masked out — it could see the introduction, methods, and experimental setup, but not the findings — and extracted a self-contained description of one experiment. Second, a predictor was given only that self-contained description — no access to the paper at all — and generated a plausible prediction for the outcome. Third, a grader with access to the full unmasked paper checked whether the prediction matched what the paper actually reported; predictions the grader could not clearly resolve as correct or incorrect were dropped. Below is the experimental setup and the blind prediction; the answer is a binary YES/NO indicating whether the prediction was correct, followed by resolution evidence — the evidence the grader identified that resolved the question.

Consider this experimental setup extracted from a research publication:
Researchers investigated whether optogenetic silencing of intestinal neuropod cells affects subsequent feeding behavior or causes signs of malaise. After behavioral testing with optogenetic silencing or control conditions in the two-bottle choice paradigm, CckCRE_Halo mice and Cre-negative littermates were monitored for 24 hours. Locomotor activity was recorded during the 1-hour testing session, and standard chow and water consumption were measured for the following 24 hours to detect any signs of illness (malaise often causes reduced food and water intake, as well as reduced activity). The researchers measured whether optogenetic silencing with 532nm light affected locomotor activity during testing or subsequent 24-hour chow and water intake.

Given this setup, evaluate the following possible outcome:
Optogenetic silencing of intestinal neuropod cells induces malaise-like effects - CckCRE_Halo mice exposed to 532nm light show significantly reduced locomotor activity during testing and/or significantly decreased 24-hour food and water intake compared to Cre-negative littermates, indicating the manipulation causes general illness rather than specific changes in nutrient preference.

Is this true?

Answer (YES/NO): NO